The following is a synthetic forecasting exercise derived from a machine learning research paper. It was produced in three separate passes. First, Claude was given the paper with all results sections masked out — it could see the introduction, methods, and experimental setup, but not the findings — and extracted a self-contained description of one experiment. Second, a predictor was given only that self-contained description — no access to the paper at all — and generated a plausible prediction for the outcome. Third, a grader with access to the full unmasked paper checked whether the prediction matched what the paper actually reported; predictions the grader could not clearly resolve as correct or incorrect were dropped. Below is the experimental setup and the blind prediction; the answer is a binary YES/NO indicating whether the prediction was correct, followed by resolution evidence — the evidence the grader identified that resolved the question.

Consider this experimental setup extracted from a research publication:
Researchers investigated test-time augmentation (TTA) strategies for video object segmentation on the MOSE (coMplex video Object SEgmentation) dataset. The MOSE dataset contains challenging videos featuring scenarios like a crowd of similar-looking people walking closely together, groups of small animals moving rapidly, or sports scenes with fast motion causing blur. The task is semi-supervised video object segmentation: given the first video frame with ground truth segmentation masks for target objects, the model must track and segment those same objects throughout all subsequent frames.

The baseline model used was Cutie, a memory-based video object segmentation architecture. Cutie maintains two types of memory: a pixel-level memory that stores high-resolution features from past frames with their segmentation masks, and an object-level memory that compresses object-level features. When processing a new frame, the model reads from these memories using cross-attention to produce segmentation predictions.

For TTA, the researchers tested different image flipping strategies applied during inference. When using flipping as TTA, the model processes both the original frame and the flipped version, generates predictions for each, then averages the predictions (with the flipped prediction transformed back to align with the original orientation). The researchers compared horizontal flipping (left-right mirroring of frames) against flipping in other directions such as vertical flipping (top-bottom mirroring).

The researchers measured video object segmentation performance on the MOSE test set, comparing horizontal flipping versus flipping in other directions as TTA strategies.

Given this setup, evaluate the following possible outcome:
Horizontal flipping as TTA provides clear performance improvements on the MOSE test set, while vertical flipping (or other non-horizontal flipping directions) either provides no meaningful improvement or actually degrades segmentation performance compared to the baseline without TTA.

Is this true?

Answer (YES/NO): YES